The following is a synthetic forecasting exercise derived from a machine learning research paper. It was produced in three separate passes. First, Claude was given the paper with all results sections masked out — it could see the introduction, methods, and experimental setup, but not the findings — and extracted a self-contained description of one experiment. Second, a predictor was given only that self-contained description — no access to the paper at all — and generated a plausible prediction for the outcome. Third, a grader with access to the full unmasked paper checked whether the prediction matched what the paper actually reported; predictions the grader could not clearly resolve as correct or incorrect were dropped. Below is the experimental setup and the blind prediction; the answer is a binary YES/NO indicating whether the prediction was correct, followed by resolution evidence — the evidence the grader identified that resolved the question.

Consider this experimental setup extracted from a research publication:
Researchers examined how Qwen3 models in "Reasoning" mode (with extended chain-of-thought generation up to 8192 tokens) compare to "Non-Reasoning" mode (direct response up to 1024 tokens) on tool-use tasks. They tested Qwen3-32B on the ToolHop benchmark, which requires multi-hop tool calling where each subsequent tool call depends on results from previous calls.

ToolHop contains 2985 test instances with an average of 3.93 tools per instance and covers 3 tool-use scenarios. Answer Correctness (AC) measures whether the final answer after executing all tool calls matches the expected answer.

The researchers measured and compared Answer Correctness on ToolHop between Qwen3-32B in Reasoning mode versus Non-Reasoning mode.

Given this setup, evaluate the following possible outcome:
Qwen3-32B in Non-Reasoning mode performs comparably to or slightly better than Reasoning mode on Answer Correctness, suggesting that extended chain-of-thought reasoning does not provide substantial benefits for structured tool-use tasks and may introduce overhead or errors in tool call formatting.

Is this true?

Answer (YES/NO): NO